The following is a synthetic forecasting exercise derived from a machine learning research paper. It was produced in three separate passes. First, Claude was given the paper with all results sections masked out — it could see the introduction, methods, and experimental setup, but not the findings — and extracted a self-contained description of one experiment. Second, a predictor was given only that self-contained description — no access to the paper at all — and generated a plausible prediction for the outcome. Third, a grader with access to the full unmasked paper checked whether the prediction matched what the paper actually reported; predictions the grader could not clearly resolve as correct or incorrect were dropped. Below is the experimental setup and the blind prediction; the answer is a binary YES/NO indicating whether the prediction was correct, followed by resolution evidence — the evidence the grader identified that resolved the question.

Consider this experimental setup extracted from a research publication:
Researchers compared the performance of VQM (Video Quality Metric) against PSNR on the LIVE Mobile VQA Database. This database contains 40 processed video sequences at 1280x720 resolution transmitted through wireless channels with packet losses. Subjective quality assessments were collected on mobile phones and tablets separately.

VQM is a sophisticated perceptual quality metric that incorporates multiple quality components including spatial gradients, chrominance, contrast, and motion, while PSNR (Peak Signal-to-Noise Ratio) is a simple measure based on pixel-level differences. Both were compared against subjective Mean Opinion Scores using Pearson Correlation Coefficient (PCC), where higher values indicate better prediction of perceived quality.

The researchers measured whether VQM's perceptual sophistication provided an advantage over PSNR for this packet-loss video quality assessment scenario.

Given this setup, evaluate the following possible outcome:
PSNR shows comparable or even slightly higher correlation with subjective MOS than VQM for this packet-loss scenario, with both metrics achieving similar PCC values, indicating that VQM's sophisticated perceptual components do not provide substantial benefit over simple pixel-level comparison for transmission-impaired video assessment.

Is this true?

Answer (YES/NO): YES